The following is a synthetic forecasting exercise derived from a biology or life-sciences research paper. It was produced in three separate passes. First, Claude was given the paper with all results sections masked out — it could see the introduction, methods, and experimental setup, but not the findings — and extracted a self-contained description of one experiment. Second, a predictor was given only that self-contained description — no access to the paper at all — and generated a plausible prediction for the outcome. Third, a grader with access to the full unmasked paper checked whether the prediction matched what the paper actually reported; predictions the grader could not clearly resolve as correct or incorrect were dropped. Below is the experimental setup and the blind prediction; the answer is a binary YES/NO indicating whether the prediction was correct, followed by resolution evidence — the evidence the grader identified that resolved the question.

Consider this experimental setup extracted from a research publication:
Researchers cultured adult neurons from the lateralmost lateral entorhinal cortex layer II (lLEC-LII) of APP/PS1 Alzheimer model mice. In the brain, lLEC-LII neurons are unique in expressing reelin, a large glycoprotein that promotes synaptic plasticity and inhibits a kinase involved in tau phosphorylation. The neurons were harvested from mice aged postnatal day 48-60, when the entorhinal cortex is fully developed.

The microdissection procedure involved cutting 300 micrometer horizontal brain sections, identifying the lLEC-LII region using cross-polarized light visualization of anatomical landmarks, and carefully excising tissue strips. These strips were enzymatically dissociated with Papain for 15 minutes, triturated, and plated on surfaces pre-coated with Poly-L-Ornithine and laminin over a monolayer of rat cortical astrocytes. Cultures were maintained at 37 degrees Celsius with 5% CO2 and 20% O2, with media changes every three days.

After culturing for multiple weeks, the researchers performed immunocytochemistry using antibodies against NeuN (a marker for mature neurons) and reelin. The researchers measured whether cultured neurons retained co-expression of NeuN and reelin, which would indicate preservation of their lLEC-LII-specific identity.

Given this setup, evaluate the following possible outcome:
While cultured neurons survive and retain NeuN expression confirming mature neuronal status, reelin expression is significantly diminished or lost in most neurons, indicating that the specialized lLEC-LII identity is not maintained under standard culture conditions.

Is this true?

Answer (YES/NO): NO